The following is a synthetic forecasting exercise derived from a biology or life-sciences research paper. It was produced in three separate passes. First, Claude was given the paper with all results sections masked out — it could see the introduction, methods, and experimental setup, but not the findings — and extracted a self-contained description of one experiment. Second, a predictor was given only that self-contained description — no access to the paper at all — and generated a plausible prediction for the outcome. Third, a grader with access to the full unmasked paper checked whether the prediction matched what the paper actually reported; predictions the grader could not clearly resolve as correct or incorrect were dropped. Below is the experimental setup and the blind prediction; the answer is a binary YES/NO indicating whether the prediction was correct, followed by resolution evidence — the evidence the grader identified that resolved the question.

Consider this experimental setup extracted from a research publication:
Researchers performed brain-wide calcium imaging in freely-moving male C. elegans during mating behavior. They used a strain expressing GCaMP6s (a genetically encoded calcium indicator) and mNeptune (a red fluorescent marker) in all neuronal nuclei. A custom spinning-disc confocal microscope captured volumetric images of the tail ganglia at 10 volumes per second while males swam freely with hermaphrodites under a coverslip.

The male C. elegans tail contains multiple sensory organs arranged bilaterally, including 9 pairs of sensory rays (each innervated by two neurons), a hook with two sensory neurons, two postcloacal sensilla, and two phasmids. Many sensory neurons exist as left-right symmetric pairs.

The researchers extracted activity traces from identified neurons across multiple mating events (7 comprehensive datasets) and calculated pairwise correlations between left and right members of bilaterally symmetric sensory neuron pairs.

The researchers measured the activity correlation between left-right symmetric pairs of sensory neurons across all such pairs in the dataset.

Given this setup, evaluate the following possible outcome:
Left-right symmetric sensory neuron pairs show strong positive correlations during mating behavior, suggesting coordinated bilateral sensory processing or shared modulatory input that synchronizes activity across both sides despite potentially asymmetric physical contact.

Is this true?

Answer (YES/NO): YES